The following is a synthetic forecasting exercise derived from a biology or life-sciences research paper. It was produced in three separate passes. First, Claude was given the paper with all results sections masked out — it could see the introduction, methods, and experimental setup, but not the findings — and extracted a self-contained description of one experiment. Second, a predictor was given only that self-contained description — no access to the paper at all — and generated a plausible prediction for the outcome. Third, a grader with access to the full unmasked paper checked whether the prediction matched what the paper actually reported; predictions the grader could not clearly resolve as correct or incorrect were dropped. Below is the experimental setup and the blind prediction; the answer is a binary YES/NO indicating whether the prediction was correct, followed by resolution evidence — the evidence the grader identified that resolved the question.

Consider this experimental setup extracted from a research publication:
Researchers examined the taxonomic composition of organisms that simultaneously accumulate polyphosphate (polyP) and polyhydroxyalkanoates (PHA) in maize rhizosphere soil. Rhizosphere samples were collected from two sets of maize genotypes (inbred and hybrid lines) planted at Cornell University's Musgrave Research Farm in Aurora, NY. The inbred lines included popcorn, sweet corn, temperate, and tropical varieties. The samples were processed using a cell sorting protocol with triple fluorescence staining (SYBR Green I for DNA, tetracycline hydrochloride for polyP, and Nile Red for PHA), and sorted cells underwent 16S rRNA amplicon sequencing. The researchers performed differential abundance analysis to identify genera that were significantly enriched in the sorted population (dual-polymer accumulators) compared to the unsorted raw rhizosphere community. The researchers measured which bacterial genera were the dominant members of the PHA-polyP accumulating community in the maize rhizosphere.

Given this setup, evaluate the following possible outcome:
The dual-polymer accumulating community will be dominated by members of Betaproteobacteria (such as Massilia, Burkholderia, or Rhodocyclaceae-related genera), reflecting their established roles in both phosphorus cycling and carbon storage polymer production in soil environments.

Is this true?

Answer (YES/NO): NO